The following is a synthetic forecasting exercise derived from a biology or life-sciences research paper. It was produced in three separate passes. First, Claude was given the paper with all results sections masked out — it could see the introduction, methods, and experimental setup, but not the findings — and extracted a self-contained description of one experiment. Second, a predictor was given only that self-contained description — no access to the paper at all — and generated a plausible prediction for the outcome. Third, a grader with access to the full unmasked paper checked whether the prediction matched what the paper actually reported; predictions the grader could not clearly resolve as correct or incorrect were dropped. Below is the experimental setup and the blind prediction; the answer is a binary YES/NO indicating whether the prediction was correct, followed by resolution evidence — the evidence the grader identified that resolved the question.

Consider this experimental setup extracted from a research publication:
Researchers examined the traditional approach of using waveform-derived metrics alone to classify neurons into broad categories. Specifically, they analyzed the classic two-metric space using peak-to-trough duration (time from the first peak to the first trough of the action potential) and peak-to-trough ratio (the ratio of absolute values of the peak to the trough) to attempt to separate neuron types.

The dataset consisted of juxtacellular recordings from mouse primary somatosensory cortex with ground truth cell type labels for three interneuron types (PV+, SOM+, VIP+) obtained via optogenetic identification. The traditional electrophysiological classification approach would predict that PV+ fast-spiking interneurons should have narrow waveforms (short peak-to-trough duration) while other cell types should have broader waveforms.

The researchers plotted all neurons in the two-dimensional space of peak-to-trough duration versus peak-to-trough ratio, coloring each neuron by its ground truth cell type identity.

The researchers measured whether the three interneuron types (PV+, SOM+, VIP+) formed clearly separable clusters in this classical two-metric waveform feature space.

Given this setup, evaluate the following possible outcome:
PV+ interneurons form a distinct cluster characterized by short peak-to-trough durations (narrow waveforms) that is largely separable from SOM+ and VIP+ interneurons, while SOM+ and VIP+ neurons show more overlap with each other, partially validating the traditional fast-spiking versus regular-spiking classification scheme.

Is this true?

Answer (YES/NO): NO